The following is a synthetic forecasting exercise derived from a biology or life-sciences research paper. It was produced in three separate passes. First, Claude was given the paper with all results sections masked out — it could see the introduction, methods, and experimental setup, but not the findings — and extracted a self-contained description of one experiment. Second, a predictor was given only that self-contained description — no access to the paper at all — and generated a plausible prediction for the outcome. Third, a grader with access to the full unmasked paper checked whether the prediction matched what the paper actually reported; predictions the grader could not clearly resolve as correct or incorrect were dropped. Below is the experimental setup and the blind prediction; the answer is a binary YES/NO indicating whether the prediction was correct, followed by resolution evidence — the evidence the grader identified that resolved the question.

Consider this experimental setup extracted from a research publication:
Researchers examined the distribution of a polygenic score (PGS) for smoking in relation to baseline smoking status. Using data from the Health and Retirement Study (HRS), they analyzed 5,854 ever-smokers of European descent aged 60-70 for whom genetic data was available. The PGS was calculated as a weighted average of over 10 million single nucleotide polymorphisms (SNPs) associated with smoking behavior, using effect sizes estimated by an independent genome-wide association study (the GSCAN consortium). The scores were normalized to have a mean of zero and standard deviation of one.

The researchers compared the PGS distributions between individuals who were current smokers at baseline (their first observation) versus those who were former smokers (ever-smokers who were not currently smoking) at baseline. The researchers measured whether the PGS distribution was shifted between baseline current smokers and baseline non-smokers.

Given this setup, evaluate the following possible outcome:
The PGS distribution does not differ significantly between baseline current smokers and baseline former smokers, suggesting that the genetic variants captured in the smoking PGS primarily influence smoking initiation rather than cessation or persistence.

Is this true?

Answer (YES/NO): NO